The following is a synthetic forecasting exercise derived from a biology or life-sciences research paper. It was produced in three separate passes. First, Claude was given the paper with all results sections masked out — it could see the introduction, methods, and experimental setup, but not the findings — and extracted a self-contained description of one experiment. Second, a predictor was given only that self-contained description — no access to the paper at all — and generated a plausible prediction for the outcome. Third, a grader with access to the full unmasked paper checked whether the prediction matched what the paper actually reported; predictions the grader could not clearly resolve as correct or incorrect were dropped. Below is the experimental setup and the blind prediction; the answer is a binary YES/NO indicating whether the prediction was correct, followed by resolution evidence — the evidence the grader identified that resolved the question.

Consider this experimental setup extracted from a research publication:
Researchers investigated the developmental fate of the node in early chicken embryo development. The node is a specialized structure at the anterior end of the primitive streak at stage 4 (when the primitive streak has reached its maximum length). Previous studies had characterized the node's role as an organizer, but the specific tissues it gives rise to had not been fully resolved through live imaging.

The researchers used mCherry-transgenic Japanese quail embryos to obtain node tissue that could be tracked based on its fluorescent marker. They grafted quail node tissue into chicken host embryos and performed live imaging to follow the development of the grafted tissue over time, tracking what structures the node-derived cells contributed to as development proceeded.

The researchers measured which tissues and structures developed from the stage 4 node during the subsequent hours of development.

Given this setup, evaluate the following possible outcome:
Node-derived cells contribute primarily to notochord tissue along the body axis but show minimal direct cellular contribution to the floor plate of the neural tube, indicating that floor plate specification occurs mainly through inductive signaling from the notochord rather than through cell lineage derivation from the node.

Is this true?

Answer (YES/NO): NO